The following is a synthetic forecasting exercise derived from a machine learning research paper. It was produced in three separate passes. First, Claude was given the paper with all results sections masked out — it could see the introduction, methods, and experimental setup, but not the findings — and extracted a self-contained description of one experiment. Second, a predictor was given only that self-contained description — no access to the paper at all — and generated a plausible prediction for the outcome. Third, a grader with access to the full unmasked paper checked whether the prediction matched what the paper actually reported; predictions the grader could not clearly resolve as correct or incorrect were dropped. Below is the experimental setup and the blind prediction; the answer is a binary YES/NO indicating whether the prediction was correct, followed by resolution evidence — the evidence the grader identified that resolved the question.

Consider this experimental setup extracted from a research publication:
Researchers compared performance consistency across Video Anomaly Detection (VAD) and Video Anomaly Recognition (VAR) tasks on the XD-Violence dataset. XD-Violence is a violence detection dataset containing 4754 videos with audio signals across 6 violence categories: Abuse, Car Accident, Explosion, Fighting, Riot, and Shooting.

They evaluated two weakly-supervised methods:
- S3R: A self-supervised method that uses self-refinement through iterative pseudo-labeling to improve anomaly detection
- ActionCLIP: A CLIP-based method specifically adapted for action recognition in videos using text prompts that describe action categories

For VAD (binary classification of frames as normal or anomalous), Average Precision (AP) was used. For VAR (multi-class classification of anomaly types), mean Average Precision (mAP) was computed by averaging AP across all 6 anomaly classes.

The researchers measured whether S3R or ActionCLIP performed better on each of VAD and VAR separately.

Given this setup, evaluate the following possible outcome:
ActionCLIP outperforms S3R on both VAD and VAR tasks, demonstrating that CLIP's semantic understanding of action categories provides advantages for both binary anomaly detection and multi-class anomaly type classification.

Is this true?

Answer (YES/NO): NO